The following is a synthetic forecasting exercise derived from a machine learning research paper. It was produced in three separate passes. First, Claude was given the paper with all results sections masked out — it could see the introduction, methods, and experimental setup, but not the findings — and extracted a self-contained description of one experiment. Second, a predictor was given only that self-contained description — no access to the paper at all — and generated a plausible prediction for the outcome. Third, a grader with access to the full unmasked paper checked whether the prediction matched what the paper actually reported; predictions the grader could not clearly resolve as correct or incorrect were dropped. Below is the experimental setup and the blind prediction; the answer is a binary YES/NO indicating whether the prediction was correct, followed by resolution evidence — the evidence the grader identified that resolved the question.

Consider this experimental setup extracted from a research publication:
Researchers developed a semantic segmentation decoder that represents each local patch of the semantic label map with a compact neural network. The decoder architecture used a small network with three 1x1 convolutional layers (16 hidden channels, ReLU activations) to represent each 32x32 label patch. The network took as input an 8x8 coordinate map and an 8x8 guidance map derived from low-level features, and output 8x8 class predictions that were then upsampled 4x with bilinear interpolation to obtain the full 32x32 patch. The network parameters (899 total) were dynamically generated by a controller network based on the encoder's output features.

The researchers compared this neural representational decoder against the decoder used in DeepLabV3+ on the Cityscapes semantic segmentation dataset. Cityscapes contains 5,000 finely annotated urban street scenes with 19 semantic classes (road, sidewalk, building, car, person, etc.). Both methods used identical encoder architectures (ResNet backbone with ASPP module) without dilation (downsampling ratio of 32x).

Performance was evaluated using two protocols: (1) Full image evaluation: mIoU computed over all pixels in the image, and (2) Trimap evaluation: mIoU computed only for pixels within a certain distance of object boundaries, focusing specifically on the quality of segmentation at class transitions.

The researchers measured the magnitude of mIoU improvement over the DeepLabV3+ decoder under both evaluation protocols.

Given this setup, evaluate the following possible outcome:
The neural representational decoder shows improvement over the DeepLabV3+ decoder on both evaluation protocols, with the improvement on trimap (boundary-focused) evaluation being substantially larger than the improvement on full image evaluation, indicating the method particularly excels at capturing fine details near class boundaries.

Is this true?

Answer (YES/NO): YES